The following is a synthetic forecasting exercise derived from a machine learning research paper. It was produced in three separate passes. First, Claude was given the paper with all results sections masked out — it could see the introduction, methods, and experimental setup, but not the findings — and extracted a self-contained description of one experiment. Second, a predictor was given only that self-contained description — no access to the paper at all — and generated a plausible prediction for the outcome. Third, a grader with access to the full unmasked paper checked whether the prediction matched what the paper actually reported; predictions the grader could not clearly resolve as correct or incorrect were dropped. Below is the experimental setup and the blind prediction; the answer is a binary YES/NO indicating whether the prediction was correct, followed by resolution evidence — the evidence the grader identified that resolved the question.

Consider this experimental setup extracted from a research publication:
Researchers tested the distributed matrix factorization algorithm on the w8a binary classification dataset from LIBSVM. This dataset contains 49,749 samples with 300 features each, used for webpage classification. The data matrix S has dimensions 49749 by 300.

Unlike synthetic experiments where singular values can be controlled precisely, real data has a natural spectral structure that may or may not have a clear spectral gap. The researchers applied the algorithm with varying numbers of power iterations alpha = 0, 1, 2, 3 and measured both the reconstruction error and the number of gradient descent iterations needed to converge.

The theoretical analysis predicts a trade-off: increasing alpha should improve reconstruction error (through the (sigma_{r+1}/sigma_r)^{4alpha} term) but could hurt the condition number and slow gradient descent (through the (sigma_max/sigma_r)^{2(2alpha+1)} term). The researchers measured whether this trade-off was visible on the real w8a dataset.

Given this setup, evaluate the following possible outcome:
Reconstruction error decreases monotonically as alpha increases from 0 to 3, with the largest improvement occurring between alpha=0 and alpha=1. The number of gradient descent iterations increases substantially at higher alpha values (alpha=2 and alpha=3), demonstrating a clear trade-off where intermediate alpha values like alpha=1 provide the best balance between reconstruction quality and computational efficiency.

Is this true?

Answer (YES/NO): NO